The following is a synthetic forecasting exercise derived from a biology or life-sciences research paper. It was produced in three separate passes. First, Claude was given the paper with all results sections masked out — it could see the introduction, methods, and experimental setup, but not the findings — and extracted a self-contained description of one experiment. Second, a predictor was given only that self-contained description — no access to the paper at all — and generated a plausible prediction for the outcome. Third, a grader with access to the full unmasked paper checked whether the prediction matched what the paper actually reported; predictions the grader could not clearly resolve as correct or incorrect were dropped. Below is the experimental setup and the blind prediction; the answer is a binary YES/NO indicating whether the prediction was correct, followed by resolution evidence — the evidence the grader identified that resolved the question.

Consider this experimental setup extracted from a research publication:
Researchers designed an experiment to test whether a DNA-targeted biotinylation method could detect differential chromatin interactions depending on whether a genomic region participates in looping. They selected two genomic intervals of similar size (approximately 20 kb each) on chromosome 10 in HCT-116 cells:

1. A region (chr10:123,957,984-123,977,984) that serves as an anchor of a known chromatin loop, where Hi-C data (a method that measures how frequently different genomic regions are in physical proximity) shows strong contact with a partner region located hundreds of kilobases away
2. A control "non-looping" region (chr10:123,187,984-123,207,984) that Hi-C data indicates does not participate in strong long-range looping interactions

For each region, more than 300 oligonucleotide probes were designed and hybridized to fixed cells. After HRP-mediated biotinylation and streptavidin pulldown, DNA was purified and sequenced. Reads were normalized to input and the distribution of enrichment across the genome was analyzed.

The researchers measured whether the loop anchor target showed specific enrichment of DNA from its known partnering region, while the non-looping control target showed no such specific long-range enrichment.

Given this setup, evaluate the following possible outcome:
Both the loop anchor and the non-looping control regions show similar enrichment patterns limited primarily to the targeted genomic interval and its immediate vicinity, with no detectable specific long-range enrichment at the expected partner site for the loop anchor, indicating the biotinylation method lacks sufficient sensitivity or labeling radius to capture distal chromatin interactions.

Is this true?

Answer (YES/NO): NO